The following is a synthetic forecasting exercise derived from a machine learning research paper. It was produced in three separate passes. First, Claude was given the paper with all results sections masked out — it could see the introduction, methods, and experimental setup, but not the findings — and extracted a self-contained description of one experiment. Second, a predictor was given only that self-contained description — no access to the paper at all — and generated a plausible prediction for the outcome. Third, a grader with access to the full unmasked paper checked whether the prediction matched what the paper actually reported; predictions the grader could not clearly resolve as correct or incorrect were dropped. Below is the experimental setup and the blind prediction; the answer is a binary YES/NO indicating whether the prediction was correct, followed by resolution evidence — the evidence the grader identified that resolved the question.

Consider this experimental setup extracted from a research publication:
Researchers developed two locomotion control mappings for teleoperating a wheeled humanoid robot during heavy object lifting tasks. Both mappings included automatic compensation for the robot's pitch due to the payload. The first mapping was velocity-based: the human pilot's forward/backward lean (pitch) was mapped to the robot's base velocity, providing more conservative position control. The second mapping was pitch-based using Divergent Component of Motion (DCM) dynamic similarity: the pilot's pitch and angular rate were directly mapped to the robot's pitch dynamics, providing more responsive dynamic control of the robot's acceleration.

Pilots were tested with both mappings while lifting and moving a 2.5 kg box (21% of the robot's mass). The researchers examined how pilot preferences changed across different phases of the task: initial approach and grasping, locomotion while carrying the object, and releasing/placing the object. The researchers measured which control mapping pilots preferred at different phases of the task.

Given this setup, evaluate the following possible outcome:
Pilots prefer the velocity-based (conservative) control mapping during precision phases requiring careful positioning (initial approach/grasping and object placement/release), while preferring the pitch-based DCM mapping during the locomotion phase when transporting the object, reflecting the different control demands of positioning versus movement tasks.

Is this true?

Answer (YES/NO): YES